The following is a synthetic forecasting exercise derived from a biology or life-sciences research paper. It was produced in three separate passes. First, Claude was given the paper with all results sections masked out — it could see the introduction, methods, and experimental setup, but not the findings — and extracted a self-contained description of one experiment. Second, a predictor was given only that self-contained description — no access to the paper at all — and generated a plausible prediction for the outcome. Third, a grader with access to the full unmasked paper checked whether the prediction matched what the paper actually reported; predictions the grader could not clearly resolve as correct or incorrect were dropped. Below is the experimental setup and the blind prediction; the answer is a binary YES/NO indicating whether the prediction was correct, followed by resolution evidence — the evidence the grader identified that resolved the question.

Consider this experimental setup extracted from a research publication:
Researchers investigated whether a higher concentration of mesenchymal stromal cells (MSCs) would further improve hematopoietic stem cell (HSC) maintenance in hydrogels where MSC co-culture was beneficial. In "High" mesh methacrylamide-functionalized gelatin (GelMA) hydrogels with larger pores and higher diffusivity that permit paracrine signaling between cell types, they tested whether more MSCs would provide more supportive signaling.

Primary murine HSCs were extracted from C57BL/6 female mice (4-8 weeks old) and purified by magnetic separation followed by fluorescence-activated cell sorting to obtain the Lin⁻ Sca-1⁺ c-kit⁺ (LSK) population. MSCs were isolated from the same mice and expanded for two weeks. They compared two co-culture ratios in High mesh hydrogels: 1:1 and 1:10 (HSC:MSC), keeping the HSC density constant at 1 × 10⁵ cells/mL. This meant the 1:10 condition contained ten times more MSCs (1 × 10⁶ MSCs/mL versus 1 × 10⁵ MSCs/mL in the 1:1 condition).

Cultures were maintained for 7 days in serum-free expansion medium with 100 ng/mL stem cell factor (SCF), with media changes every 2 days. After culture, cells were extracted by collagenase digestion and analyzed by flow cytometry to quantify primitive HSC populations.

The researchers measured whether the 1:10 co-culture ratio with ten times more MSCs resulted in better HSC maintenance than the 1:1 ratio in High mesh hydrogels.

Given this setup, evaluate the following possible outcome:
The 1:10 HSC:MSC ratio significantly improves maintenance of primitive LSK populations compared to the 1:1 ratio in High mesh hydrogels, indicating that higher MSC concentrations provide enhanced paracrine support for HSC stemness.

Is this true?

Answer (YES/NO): NO